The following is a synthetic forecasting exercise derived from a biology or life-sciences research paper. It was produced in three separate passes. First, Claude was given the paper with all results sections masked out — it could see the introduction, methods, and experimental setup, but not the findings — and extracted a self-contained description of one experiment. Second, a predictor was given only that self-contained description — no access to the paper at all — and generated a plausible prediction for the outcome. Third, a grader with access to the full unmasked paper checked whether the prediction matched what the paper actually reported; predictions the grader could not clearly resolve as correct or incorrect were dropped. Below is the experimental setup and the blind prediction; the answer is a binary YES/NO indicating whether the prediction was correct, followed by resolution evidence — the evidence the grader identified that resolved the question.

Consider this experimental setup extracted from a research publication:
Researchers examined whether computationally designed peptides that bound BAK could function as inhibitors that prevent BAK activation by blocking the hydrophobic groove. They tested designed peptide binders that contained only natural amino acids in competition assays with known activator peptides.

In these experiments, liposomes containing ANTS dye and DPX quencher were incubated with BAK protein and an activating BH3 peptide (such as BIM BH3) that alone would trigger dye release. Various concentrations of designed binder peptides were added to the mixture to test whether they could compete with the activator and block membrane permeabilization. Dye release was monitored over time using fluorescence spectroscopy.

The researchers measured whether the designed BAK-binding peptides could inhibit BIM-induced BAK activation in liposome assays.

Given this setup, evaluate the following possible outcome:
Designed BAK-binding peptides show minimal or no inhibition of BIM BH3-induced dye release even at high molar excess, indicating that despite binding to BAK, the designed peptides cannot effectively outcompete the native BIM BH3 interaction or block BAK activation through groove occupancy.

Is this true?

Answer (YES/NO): NO